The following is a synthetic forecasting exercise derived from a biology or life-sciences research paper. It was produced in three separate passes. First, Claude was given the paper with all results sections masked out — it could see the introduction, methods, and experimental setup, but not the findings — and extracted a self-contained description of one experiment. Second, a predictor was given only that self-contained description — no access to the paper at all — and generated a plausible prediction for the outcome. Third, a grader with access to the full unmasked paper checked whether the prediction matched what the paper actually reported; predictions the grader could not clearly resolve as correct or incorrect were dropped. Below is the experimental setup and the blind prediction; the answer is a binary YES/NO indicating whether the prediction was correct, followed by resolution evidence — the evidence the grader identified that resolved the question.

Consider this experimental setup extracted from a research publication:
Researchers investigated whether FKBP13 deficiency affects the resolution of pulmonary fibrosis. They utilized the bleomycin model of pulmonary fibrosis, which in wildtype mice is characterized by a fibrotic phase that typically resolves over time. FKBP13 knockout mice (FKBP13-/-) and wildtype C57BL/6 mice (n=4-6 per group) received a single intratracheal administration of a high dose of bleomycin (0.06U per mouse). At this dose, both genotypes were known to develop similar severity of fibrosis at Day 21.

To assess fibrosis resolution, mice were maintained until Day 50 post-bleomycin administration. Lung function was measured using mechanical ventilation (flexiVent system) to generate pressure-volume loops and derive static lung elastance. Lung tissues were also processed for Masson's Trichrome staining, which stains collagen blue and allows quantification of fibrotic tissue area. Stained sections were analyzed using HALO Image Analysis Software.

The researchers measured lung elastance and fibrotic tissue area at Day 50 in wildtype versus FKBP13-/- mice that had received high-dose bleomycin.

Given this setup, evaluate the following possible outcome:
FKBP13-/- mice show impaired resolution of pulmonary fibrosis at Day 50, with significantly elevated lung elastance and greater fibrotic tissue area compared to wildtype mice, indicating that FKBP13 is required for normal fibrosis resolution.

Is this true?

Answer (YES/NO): YES